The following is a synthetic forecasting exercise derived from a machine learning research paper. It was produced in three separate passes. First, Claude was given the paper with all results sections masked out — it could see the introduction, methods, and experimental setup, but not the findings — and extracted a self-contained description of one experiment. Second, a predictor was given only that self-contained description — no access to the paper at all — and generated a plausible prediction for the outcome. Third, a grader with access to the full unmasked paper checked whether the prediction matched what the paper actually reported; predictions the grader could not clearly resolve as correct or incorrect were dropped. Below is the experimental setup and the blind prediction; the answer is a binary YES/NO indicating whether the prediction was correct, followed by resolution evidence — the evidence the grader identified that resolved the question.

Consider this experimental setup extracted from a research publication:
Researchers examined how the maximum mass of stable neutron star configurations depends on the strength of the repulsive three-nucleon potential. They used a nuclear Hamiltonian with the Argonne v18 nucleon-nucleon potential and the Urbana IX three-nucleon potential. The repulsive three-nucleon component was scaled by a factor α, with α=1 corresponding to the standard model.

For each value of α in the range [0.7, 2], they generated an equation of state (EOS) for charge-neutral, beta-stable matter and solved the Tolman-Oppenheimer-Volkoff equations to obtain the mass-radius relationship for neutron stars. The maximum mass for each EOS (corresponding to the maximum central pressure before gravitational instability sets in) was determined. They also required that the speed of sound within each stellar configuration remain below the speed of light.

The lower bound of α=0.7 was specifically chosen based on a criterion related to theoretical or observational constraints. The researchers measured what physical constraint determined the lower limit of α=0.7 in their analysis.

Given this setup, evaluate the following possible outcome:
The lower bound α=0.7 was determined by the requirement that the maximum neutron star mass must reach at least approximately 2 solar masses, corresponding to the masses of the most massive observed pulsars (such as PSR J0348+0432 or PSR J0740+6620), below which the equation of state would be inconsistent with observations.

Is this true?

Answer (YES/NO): NO